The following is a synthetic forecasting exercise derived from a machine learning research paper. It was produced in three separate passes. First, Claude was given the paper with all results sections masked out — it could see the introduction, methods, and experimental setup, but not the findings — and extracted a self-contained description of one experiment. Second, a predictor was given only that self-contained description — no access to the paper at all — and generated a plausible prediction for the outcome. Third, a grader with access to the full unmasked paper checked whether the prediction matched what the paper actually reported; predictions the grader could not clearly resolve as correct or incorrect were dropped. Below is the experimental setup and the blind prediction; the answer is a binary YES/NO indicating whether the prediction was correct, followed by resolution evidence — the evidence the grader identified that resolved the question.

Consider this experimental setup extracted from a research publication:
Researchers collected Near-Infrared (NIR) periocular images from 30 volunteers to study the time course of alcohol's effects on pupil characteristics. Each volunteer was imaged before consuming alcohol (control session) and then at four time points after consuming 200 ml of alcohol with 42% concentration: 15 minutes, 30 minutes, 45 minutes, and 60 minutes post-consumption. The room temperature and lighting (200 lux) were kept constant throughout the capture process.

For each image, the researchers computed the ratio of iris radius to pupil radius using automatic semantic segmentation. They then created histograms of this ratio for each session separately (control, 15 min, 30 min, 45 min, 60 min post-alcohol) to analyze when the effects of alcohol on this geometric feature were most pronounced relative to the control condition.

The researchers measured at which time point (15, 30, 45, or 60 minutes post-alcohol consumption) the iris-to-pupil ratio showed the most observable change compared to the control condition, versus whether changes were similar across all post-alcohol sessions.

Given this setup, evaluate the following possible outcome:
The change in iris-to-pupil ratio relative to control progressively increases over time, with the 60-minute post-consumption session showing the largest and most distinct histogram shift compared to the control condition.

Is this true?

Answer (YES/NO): NO